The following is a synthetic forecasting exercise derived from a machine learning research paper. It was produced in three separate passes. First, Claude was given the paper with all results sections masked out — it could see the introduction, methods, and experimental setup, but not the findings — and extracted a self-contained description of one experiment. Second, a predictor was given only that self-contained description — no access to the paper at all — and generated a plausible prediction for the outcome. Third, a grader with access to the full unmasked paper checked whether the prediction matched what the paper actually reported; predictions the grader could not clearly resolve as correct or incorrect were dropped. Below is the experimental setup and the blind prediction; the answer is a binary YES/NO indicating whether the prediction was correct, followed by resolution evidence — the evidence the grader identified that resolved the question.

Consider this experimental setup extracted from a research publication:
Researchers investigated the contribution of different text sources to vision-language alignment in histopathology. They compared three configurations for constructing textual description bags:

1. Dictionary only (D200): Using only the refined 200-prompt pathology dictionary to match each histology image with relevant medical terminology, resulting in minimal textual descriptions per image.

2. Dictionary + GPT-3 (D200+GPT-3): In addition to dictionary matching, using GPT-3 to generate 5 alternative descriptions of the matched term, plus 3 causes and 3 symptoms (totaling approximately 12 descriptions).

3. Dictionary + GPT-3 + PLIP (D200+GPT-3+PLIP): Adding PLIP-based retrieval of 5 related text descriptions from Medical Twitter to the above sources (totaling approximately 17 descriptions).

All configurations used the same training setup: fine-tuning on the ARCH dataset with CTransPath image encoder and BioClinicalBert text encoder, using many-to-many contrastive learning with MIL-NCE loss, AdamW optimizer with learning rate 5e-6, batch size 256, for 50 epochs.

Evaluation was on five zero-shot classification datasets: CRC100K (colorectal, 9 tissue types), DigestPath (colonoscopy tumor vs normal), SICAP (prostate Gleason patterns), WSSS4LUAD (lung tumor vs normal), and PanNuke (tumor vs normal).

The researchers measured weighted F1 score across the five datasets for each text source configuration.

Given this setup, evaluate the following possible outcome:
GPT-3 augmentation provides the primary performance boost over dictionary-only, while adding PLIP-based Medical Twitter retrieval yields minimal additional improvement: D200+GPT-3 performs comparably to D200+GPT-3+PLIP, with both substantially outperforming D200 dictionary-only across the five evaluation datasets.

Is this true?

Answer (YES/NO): NO